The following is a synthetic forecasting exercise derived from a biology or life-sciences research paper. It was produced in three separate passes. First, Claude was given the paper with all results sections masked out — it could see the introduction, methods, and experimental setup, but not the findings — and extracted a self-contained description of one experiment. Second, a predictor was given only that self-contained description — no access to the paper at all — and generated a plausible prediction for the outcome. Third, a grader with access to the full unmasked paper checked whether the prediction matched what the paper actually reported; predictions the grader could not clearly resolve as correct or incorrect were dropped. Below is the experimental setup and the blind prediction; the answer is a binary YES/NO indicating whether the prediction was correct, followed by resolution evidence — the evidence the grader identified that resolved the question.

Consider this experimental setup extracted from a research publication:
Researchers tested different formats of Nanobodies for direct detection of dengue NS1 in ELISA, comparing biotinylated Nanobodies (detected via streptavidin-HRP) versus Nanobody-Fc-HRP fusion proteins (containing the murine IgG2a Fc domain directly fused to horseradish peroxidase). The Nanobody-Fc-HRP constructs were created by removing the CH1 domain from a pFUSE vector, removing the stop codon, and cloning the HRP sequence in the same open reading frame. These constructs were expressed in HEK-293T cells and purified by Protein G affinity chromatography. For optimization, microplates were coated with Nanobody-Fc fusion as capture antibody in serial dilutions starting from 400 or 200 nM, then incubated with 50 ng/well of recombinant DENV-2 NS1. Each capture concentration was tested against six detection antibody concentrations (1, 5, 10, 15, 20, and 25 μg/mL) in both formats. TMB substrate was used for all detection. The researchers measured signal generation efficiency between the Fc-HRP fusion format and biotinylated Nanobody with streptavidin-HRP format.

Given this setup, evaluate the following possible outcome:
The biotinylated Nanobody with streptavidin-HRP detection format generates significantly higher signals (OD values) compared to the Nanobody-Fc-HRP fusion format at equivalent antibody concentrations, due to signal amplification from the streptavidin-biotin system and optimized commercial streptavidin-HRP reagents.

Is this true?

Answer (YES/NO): YES